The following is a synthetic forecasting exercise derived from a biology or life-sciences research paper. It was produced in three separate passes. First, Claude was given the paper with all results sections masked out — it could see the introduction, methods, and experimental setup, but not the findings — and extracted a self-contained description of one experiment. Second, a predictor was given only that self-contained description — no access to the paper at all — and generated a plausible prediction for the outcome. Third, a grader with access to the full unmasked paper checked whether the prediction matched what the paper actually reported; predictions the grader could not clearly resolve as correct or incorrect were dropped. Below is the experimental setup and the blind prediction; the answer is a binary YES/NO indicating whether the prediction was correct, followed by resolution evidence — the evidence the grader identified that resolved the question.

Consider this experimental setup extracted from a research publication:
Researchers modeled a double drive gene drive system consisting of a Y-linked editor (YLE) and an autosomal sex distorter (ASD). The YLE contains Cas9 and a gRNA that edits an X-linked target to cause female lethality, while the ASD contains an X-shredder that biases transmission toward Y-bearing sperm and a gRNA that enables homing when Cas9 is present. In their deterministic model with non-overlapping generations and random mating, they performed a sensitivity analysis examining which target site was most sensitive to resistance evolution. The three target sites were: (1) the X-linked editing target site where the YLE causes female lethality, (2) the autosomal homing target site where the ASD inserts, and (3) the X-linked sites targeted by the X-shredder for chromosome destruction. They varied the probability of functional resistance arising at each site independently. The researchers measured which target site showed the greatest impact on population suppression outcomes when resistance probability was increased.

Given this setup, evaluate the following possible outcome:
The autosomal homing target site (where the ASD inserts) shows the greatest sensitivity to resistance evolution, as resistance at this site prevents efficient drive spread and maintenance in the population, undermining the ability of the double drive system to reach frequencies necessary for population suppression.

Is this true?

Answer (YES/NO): NO